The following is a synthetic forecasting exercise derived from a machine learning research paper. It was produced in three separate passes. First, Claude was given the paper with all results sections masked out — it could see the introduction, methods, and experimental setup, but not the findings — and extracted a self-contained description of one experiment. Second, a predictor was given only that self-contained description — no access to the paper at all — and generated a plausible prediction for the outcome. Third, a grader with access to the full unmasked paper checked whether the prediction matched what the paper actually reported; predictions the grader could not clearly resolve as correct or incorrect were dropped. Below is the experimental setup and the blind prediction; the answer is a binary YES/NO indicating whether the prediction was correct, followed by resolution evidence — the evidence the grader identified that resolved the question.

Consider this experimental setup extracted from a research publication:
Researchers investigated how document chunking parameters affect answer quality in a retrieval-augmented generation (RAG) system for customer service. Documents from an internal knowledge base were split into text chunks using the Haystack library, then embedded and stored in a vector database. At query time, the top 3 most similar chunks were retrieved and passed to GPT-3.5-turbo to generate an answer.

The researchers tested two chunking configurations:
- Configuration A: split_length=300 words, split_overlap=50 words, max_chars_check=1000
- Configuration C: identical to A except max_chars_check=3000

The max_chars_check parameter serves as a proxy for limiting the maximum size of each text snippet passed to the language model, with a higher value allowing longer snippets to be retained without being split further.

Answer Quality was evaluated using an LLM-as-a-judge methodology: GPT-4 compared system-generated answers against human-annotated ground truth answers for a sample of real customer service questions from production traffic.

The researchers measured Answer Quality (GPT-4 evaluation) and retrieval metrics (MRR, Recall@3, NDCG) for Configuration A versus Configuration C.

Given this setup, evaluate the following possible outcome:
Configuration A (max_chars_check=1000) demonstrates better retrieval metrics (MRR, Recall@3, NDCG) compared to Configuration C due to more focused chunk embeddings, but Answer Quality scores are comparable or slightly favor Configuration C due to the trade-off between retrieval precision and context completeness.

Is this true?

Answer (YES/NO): NO